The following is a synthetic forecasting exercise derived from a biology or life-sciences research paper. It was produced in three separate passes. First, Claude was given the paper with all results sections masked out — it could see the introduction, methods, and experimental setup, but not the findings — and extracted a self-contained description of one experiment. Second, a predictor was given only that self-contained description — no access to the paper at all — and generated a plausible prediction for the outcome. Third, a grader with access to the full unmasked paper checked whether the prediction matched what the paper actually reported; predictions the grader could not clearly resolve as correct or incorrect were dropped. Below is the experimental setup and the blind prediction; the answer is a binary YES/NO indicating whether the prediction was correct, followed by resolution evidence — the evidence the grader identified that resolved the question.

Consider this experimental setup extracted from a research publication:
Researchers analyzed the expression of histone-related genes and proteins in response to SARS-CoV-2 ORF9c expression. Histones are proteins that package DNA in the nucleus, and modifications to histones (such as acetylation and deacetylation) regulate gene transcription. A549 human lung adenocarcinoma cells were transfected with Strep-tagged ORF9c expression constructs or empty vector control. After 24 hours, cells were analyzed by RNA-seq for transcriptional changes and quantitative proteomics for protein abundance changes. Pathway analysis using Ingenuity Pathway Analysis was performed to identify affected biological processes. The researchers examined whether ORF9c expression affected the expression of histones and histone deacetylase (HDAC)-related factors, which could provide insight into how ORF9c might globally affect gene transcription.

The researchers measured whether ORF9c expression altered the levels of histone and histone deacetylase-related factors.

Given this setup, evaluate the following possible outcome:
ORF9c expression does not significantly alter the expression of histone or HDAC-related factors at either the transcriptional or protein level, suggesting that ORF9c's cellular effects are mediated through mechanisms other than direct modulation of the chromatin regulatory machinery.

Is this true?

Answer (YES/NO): NO